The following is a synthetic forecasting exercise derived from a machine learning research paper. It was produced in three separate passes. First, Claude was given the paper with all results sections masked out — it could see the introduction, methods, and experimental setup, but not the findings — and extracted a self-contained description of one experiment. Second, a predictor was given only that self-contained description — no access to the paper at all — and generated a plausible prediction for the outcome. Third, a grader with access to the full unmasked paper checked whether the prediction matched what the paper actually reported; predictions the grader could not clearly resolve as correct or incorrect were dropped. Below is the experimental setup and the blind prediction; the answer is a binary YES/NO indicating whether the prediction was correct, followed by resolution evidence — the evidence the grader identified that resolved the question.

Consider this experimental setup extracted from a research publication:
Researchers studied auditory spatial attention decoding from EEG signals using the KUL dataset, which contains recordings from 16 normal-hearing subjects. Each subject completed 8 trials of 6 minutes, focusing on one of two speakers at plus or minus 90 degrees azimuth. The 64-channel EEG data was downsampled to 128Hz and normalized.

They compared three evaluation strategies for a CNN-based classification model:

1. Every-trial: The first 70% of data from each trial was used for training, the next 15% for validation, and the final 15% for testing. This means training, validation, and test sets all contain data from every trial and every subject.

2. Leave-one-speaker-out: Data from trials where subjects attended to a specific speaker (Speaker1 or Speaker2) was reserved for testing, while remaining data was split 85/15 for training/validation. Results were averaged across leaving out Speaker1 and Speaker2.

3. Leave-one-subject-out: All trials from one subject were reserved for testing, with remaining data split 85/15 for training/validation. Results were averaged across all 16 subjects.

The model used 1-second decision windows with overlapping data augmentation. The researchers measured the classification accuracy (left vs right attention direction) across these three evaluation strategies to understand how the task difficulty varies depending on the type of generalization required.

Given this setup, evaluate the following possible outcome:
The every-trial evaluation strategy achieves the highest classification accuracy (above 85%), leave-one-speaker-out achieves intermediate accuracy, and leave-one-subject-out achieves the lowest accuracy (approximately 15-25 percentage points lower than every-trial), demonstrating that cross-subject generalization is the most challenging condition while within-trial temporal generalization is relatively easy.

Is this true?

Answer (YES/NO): NO